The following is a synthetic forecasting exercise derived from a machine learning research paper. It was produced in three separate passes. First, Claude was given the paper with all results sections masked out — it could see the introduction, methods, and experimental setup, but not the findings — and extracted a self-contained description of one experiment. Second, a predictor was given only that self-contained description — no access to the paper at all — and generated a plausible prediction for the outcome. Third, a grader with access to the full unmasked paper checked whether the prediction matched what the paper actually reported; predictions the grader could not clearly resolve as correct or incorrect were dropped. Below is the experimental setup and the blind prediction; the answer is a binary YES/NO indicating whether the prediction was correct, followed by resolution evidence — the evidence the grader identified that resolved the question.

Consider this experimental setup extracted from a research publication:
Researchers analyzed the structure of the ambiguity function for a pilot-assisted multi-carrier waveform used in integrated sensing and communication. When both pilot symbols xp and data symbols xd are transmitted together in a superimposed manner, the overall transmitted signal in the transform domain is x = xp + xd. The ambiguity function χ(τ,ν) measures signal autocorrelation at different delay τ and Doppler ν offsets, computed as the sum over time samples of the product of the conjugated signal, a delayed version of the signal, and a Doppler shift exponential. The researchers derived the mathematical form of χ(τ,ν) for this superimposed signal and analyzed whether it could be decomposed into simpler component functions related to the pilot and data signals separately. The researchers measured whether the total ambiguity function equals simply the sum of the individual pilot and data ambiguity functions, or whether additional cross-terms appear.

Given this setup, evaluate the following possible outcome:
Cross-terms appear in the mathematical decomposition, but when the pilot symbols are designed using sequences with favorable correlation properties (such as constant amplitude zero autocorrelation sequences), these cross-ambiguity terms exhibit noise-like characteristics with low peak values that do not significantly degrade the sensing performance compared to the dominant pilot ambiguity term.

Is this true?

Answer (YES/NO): NO